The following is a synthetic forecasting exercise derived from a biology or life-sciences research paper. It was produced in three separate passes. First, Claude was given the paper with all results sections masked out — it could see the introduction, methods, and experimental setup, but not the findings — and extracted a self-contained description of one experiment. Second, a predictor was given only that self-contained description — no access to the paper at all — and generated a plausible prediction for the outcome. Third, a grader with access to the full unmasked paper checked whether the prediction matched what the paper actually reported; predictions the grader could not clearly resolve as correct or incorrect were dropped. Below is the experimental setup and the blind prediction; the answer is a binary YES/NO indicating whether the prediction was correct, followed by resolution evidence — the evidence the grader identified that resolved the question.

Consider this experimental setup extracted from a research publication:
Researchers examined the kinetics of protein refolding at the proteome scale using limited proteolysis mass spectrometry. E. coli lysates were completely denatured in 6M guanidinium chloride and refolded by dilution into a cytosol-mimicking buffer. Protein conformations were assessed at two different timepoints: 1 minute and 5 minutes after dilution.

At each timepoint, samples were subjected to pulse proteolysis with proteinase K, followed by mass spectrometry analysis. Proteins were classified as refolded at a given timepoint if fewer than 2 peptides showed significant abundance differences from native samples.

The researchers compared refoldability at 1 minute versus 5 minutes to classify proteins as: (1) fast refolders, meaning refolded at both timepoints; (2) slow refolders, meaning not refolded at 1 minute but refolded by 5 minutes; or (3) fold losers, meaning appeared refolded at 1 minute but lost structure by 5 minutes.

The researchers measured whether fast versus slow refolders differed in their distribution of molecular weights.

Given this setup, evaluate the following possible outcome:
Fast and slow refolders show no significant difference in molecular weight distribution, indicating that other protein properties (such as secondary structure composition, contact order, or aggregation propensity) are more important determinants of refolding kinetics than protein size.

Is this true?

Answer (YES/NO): NO